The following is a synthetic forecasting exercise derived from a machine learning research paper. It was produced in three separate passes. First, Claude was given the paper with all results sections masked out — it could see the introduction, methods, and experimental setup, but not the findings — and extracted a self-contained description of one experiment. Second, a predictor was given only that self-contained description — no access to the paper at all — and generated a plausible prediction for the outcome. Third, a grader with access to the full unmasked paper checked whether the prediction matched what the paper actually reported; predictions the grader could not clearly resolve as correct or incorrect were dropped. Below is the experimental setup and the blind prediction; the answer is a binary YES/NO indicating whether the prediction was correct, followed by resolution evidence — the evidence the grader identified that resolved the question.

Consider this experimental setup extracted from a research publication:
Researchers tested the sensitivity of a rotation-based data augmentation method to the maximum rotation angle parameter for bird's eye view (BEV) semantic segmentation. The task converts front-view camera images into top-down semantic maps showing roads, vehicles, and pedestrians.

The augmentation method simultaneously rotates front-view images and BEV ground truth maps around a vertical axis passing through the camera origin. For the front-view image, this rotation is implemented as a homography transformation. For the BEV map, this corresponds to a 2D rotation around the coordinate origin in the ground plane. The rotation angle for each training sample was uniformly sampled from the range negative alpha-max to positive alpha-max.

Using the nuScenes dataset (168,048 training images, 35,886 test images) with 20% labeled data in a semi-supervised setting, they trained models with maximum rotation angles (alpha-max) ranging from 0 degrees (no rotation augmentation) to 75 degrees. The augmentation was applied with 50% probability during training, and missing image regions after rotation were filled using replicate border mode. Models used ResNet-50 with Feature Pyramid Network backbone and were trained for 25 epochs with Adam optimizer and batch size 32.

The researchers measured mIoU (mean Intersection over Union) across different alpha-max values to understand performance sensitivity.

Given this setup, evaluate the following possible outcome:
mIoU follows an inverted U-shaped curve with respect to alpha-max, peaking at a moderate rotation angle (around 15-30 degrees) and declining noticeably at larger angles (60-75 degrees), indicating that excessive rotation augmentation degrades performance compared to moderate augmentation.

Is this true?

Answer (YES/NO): NO